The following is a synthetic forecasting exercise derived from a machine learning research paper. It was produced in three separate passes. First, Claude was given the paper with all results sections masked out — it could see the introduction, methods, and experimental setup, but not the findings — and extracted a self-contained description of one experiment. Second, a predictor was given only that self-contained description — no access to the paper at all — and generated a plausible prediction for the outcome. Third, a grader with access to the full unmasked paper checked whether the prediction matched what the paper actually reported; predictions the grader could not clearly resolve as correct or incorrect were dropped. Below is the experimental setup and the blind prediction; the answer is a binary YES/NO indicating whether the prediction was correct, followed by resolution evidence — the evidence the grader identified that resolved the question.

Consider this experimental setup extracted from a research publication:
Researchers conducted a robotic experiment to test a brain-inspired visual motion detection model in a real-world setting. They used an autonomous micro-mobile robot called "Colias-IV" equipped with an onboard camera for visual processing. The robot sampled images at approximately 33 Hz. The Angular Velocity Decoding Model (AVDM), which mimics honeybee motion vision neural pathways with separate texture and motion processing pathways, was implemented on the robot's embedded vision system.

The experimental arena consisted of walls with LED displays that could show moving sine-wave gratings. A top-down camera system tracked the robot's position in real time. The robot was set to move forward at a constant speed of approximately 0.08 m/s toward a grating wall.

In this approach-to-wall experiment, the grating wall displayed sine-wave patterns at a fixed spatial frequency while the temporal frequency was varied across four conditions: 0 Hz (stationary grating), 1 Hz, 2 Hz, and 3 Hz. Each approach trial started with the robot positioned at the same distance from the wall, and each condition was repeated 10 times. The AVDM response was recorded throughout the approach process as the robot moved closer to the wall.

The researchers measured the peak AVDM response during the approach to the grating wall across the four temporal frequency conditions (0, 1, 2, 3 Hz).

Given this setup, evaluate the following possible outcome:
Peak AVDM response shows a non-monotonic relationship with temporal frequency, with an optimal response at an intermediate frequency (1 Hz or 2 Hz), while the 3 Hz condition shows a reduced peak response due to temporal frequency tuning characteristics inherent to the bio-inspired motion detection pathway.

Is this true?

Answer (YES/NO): NO